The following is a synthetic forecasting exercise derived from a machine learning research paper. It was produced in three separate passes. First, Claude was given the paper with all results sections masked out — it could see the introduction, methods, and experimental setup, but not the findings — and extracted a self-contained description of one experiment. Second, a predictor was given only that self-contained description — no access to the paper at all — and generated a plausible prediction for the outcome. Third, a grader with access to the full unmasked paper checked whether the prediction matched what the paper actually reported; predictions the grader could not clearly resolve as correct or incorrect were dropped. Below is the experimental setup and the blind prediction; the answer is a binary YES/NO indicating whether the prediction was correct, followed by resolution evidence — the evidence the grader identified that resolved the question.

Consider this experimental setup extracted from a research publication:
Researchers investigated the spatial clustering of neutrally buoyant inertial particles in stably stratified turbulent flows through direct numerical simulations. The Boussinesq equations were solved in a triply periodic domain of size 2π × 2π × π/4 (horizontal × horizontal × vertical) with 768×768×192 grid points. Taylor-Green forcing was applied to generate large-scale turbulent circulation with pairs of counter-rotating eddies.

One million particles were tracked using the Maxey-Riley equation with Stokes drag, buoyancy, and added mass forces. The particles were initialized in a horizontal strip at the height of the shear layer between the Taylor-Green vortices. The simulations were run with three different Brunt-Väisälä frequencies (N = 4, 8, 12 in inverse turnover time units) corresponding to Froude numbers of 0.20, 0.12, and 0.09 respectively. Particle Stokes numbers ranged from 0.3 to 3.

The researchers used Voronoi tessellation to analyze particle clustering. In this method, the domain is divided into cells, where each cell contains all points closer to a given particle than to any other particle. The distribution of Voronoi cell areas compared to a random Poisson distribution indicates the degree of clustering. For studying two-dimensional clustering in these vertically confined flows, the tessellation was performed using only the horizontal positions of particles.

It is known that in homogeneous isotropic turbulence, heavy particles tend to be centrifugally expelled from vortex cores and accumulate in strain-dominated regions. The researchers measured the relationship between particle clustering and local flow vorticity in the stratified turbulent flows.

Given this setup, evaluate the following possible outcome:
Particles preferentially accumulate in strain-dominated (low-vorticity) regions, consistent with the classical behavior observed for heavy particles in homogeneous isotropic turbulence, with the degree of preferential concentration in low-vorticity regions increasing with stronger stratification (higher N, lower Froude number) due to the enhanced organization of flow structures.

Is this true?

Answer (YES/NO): YES